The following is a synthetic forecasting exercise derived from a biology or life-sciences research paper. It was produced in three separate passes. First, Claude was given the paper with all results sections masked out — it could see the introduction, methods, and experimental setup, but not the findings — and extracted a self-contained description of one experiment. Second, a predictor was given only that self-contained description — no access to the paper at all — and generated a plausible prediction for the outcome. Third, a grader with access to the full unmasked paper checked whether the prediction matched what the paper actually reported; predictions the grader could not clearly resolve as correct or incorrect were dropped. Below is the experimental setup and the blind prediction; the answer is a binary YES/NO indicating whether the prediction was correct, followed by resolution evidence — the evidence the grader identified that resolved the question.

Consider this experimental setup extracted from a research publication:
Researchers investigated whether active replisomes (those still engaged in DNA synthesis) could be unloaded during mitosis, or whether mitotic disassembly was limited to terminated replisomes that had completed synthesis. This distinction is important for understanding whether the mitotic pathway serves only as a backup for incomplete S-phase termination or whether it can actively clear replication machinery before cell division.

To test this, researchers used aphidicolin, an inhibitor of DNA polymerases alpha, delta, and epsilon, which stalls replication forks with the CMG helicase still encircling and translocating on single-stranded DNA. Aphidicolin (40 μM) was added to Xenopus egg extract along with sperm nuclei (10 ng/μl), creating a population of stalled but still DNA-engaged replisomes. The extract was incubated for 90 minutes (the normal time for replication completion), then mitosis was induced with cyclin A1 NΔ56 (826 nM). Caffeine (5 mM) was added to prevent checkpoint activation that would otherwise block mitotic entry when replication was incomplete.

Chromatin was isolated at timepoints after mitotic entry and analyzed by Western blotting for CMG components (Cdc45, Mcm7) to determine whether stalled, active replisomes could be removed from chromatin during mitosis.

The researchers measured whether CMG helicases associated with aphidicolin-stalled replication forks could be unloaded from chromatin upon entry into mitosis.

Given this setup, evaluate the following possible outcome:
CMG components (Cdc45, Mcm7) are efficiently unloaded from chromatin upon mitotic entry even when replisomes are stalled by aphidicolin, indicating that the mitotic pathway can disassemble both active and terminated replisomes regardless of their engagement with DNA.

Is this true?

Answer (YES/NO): NO